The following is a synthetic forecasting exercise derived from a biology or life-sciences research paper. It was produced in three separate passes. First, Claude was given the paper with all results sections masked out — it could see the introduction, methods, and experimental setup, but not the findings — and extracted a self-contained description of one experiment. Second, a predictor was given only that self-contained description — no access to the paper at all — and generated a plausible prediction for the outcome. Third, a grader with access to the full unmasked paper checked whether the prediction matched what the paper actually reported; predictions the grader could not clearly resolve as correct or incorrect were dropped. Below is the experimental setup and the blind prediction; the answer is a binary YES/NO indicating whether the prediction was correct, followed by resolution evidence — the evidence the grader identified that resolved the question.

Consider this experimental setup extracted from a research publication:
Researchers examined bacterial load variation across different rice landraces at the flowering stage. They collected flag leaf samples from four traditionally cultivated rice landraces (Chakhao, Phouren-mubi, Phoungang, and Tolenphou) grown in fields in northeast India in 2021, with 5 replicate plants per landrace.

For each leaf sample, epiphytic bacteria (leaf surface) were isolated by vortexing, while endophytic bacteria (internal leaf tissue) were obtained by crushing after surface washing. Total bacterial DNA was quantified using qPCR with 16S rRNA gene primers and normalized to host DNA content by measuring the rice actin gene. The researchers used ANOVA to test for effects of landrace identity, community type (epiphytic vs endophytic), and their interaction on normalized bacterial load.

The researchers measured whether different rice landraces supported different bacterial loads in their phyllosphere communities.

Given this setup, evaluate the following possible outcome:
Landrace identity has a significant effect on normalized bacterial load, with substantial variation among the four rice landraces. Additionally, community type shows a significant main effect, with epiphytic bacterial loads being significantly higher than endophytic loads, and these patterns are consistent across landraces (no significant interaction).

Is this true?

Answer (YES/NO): NO